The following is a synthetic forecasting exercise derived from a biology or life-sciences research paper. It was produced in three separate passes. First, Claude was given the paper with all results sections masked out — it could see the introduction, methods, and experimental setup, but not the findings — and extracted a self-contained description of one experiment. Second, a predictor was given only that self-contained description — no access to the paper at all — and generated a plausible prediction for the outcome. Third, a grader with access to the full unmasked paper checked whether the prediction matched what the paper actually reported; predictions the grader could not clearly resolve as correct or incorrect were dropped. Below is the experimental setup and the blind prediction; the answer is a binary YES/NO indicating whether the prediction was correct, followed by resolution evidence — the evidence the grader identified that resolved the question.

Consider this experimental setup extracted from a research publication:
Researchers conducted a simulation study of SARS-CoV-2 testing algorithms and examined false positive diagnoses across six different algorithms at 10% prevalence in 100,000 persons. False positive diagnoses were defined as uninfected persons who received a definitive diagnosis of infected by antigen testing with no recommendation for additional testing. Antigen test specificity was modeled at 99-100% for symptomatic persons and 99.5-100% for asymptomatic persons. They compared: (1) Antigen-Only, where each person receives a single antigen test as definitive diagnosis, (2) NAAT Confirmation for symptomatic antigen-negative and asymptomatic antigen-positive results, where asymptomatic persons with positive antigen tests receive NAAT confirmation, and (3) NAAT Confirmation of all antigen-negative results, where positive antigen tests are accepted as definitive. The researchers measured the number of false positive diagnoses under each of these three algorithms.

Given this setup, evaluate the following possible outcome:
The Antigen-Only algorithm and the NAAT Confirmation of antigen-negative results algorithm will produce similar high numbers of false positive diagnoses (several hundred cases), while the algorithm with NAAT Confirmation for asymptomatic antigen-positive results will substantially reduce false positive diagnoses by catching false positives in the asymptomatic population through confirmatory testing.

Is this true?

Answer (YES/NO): YES